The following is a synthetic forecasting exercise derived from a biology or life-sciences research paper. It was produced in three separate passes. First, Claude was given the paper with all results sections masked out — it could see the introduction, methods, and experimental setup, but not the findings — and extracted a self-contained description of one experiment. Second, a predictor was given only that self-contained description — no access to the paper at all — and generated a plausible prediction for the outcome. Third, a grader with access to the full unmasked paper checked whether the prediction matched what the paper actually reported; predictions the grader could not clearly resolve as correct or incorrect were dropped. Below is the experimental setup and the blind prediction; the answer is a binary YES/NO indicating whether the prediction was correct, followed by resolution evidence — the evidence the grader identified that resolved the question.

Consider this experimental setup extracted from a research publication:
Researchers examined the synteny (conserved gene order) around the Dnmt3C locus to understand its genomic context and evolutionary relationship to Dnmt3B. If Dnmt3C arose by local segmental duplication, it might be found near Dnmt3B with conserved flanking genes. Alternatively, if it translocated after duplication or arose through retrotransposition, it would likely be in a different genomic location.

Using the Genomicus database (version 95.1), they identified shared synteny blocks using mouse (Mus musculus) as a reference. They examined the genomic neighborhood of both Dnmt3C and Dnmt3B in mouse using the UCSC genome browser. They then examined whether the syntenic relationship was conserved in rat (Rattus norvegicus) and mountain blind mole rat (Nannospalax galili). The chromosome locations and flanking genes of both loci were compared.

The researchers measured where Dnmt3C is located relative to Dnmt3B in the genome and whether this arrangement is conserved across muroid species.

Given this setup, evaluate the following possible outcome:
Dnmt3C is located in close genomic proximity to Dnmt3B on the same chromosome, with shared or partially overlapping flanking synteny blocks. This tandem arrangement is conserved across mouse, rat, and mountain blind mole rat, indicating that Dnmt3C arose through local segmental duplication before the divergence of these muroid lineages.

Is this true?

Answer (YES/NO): YES